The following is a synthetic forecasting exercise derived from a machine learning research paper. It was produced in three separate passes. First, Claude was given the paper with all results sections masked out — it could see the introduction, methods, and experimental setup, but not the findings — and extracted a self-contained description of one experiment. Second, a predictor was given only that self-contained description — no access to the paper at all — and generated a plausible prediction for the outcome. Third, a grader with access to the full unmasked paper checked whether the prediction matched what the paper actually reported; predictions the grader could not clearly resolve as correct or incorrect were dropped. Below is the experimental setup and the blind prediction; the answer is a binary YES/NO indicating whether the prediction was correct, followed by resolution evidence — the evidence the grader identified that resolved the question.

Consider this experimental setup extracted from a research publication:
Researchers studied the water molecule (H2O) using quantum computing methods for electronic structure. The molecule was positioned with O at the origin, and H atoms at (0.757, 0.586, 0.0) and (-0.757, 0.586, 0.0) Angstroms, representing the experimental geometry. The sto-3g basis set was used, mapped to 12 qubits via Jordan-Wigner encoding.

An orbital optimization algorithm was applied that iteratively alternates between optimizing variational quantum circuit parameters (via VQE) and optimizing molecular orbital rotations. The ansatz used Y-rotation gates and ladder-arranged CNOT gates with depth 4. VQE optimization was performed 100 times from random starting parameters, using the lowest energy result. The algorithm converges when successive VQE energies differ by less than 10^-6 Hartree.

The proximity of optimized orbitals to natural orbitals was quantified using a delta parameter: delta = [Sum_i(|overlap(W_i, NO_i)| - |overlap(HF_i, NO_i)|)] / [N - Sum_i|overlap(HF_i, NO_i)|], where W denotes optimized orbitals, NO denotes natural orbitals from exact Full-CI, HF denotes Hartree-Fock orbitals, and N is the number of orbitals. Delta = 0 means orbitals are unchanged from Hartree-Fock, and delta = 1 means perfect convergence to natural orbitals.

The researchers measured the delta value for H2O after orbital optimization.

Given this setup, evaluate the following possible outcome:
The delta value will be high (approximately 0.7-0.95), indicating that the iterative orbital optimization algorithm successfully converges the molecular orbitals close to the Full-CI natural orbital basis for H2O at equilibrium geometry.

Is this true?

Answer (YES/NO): NO